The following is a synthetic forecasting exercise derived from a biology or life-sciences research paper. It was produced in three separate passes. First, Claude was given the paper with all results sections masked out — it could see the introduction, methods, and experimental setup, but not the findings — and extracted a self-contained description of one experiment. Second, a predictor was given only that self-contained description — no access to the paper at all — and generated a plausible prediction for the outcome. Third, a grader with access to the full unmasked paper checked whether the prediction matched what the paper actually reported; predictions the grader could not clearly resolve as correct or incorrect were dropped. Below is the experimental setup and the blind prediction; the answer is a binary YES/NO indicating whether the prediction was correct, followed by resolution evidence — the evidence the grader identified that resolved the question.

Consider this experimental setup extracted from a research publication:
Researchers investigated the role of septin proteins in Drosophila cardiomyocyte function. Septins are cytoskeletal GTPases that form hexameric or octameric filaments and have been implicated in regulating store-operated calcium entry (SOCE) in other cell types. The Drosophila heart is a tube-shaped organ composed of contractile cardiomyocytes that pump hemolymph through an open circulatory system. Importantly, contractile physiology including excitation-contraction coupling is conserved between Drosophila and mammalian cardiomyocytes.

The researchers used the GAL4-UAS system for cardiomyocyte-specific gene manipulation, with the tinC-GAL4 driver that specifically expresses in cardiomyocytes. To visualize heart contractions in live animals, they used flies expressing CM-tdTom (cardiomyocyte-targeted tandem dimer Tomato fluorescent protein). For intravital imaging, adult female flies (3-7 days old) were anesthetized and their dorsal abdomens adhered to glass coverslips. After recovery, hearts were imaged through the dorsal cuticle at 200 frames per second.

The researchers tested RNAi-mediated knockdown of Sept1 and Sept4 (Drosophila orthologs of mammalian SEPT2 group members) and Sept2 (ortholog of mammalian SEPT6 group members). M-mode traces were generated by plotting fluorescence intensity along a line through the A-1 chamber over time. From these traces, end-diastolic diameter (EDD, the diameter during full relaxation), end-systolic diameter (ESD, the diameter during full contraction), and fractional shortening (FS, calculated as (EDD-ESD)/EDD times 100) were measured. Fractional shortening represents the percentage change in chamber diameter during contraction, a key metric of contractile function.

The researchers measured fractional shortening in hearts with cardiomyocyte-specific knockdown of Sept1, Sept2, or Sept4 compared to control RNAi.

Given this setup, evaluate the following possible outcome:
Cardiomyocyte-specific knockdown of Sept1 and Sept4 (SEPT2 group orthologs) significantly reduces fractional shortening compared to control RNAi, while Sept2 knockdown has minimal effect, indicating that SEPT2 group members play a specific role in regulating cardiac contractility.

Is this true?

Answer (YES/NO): NO